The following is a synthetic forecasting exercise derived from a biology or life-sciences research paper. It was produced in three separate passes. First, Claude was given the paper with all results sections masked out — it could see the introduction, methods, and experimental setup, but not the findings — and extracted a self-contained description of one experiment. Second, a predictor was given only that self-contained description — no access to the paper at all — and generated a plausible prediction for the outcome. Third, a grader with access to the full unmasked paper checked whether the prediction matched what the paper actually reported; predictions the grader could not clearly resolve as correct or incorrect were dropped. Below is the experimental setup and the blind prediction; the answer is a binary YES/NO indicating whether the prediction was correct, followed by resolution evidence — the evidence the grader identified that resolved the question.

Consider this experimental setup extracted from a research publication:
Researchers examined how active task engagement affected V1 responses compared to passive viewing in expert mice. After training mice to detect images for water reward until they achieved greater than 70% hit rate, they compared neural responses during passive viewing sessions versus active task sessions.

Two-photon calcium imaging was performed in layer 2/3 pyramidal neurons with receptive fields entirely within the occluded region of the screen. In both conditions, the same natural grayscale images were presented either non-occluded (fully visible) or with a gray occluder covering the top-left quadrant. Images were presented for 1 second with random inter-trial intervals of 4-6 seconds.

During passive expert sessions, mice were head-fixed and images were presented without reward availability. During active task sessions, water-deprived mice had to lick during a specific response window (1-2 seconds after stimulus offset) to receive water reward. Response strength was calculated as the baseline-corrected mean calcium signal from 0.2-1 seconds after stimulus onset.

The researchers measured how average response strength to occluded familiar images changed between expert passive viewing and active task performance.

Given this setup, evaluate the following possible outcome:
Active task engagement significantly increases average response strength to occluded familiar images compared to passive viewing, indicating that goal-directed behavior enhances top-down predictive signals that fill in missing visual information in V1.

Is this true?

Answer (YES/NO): YES